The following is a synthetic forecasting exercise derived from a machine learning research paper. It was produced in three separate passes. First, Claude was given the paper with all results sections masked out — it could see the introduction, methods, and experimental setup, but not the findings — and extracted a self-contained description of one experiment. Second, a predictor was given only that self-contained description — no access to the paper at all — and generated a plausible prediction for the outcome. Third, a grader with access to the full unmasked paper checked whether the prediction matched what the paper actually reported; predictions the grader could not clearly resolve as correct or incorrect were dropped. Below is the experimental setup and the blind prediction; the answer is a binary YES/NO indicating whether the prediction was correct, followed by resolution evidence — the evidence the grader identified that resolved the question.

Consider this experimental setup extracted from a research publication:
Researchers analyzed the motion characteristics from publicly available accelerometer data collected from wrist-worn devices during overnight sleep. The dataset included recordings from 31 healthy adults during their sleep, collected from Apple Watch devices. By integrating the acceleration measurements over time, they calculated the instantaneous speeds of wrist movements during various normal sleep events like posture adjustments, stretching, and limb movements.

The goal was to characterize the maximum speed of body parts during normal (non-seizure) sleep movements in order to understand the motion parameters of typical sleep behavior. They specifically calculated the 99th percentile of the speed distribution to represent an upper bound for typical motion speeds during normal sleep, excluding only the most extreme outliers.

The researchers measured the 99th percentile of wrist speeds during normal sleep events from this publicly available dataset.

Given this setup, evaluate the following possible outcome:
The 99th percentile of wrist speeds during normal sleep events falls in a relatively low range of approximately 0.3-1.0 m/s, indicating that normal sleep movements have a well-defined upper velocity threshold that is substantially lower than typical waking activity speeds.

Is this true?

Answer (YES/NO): YES